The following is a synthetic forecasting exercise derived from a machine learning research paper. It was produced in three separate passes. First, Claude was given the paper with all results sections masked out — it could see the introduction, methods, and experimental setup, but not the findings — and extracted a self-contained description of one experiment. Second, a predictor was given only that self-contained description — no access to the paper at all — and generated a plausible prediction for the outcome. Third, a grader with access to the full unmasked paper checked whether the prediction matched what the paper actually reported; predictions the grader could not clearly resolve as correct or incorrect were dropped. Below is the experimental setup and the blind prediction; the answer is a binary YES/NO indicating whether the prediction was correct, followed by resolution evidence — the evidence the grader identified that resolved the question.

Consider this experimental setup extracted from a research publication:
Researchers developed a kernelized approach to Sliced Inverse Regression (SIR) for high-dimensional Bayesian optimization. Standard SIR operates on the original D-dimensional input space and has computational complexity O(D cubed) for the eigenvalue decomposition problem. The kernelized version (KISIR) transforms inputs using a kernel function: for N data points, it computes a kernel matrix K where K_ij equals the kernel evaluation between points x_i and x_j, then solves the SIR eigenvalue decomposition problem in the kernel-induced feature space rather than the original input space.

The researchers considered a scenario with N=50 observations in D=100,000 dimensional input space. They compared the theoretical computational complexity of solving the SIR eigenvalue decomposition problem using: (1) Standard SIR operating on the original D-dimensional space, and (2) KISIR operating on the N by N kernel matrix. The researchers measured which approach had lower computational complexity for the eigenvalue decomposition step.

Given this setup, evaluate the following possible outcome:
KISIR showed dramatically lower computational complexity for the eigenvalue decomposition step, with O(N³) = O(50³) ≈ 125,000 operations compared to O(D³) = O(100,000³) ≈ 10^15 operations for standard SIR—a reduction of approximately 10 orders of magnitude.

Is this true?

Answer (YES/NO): YES